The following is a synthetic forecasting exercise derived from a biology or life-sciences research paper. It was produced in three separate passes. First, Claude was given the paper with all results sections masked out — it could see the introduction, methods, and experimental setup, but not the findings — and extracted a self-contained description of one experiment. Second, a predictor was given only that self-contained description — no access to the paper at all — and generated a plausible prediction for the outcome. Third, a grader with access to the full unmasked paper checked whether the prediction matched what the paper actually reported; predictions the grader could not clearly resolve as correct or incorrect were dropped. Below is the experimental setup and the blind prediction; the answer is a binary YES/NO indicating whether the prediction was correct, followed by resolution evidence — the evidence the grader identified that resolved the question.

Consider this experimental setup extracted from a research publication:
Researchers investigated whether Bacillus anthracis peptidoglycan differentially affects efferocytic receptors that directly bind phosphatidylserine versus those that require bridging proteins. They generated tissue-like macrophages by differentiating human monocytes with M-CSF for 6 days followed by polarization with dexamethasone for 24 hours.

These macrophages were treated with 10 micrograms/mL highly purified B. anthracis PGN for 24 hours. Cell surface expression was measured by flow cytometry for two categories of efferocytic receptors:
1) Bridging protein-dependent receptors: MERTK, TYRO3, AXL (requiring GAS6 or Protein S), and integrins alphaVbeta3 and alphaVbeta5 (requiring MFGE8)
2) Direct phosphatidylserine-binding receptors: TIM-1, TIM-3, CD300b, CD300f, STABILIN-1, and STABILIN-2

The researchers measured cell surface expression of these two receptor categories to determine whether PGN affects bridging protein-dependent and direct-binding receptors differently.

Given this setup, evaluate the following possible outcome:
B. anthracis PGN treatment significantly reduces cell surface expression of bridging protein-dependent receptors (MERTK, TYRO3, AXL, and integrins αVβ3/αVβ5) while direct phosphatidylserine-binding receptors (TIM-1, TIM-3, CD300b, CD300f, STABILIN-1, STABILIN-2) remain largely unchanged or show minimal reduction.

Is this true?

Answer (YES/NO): NO